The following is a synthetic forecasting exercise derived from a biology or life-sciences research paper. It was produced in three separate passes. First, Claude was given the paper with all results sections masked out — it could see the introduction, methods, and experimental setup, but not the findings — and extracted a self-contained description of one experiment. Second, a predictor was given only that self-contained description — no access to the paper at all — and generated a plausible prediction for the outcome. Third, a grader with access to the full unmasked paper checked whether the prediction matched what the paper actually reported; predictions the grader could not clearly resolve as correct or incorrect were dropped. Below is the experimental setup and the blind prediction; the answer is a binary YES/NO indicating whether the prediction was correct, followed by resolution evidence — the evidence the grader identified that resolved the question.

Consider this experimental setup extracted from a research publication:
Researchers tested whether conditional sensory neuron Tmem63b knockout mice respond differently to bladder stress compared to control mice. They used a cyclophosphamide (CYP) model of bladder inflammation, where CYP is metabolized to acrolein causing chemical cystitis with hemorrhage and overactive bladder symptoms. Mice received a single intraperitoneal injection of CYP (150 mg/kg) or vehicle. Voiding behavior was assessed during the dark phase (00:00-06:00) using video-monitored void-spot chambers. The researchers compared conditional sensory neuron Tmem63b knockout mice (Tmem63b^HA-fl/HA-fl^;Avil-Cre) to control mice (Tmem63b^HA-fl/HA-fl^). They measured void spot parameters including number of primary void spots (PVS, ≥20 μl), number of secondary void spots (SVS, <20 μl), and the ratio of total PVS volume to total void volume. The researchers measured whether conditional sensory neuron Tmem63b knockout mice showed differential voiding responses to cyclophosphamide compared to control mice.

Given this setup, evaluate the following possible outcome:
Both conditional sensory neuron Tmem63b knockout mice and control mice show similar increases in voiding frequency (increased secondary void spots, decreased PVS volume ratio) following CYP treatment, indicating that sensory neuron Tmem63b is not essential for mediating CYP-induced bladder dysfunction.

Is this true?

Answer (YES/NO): YES